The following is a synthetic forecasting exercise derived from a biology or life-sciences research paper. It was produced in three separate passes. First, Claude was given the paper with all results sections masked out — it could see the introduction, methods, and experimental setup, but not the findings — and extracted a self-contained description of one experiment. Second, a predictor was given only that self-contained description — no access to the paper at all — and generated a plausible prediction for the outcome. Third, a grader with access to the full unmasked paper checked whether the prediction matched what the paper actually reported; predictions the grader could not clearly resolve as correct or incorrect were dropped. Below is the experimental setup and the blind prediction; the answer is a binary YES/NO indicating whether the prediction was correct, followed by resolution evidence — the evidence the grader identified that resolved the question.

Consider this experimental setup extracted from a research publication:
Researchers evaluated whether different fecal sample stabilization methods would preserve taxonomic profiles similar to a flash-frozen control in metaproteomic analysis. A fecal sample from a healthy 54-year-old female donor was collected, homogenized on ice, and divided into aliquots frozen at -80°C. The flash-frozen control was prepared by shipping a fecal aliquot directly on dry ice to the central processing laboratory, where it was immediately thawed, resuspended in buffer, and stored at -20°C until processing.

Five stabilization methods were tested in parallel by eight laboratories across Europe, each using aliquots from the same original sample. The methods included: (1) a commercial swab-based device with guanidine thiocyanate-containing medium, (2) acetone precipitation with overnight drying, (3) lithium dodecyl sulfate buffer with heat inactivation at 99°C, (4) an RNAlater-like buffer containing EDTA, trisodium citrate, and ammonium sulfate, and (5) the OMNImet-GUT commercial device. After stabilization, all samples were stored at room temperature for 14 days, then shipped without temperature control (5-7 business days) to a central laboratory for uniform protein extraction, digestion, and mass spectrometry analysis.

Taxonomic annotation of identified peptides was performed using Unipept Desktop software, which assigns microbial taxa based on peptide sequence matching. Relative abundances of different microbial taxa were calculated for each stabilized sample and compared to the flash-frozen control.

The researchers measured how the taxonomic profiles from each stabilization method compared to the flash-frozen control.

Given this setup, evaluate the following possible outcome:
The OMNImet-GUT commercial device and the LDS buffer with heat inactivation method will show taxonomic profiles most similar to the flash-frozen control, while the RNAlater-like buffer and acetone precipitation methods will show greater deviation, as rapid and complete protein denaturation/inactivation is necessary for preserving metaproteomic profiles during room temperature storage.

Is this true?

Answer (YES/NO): NO